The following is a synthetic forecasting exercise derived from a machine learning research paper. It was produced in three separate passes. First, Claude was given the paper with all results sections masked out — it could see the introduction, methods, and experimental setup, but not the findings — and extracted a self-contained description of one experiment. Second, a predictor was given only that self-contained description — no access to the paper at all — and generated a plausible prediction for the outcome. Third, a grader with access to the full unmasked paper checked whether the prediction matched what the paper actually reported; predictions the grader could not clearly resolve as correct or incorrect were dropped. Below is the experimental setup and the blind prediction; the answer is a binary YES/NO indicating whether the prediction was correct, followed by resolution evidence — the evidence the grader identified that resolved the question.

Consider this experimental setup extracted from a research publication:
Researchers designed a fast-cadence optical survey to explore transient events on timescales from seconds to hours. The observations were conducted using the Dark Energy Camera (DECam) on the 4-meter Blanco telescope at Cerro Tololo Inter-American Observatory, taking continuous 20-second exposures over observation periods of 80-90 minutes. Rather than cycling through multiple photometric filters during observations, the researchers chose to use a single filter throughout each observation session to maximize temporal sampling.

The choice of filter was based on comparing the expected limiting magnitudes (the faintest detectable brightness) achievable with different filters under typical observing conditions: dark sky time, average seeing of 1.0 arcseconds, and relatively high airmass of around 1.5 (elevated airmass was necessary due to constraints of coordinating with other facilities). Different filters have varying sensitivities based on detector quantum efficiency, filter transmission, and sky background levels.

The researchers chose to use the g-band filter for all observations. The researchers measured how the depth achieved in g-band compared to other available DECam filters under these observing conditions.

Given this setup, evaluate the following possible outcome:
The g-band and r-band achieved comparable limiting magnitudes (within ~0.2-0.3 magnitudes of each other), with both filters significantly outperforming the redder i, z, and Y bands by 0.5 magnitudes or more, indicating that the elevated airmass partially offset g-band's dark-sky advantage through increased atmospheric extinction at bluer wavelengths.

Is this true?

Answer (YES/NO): NO